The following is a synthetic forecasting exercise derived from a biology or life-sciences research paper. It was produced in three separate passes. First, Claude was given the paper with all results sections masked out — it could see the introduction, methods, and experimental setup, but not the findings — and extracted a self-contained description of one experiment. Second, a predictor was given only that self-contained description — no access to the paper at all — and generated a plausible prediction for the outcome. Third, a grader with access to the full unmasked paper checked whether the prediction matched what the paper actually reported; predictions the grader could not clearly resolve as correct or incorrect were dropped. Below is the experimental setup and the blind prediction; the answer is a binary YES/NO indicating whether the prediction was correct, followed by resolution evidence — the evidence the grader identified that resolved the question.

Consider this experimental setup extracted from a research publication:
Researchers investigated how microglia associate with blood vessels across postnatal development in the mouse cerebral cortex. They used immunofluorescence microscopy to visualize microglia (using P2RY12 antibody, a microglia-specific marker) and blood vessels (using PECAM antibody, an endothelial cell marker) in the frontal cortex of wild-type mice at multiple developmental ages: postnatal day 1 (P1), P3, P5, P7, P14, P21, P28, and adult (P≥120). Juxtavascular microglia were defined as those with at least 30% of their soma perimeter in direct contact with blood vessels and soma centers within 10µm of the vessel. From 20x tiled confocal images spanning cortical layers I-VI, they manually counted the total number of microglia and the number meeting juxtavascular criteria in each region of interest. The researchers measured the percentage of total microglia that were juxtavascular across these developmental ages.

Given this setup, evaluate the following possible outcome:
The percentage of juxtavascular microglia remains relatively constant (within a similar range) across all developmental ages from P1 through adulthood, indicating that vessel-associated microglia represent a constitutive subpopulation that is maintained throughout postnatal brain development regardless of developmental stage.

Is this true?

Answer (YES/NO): NO